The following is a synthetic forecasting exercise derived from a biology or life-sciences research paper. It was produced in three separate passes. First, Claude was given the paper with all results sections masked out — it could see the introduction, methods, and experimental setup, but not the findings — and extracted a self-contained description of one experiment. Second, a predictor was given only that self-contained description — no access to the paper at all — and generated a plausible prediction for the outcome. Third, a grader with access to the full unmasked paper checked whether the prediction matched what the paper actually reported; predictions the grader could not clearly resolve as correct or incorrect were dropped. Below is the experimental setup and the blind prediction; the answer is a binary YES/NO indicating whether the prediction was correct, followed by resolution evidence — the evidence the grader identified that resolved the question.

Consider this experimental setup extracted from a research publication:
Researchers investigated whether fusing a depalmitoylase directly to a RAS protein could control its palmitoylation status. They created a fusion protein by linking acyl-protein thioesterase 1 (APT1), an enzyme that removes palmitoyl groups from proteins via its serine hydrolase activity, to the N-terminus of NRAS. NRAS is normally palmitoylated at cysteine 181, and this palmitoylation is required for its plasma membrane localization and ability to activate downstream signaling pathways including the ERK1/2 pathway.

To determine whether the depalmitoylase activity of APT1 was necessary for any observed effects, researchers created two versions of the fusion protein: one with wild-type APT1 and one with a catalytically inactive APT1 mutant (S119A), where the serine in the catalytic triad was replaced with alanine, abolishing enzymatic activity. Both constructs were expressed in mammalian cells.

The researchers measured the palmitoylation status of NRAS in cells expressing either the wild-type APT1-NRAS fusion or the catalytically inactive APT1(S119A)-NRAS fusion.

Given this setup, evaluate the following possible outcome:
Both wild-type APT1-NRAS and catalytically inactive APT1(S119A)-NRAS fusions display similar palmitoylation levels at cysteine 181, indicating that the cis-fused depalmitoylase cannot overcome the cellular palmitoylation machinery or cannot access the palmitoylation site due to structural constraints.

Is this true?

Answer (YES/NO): NO